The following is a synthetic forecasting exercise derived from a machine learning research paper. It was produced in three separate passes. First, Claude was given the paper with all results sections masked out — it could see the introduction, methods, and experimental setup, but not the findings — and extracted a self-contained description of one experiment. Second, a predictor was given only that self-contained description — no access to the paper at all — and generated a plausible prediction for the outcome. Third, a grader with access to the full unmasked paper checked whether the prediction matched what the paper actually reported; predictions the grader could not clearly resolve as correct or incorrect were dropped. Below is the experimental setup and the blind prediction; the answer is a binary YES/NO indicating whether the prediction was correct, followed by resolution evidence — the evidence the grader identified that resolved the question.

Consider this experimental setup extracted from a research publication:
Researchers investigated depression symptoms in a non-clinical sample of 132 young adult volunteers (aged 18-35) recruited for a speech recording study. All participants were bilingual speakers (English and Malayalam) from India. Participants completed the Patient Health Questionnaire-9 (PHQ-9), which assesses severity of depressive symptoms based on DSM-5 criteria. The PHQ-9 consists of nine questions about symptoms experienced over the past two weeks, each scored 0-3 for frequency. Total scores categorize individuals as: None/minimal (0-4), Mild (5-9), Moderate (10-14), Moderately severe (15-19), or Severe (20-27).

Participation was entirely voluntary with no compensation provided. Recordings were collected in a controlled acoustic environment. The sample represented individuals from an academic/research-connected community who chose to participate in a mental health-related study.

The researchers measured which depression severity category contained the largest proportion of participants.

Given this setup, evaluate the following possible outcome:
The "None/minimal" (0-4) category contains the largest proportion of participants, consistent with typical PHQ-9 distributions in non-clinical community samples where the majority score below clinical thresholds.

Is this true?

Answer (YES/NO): NO